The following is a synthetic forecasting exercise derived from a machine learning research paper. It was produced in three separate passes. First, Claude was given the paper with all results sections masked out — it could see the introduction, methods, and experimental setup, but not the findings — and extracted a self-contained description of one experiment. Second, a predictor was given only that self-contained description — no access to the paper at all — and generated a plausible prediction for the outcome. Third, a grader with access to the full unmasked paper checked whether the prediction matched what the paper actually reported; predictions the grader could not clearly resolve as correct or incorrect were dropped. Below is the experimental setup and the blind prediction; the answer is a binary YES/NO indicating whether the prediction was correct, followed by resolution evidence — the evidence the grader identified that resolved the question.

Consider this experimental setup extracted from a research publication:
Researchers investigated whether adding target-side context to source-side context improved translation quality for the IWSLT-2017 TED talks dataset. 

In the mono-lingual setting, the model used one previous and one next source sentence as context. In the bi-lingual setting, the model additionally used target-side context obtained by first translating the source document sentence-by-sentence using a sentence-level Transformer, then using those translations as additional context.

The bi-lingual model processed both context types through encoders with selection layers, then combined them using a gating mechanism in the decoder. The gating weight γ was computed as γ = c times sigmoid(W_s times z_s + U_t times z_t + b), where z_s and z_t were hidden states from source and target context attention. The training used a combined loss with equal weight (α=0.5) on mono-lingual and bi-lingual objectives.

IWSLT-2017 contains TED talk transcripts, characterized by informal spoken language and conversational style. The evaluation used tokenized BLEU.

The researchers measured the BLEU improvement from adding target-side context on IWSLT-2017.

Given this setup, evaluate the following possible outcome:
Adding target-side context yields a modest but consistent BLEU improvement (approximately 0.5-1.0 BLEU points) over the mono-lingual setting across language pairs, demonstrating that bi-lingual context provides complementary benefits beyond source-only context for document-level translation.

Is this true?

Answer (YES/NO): NO